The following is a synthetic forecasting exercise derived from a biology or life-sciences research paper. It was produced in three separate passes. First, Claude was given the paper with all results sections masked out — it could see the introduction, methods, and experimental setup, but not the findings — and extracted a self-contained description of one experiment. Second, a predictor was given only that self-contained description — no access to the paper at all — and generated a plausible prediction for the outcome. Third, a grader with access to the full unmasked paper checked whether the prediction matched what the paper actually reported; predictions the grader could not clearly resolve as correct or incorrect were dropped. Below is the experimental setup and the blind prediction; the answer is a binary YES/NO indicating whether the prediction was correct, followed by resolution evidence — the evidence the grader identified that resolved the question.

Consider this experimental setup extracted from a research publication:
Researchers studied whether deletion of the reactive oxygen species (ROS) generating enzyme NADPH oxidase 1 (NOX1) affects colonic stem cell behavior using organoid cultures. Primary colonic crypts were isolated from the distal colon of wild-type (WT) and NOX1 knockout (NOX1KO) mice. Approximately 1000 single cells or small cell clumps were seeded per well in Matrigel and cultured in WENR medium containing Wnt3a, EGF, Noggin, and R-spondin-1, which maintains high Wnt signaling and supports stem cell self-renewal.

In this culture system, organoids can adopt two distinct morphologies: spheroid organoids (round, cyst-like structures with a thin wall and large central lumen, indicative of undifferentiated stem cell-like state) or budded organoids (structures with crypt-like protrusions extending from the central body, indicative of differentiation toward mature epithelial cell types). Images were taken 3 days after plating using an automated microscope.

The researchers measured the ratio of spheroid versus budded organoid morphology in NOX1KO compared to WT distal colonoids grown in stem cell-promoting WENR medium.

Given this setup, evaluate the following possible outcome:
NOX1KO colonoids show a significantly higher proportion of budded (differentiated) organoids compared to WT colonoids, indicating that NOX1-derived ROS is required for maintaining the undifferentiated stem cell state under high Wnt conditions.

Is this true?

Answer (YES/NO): YES